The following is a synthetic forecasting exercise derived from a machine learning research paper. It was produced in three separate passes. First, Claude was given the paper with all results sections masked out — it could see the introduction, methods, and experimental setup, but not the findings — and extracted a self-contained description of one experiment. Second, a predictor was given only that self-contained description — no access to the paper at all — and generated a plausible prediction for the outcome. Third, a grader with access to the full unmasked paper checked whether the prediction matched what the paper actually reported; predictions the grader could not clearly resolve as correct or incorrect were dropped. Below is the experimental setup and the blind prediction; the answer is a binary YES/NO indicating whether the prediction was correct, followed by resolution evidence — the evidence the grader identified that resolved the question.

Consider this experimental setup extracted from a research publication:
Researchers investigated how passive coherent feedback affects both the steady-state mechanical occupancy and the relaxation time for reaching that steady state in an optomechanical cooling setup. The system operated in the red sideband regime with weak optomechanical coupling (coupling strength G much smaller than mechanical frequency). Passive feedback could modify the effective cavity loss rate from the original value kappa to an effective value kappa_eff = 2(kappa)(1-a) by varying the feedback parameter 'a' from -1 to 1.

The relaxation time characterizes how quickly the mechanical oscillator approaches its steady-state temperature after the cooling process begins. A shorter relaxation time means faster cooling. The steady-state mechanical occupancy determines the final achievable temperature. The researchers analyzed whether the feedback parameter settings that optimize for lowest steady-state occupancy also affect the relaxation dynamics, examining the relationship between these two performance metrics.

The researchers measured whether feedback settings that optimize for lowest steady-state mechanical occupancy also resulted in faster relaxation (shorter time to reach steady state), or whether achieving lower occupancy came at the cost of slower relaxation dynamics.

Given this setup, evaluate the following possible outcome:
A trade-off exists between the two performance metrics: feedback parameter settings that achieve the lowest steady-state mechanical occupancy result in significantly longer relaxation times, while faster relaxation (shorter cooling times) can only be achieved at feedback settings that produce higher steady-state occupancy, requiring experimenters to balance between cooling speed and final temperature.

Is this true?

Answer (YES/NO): NO